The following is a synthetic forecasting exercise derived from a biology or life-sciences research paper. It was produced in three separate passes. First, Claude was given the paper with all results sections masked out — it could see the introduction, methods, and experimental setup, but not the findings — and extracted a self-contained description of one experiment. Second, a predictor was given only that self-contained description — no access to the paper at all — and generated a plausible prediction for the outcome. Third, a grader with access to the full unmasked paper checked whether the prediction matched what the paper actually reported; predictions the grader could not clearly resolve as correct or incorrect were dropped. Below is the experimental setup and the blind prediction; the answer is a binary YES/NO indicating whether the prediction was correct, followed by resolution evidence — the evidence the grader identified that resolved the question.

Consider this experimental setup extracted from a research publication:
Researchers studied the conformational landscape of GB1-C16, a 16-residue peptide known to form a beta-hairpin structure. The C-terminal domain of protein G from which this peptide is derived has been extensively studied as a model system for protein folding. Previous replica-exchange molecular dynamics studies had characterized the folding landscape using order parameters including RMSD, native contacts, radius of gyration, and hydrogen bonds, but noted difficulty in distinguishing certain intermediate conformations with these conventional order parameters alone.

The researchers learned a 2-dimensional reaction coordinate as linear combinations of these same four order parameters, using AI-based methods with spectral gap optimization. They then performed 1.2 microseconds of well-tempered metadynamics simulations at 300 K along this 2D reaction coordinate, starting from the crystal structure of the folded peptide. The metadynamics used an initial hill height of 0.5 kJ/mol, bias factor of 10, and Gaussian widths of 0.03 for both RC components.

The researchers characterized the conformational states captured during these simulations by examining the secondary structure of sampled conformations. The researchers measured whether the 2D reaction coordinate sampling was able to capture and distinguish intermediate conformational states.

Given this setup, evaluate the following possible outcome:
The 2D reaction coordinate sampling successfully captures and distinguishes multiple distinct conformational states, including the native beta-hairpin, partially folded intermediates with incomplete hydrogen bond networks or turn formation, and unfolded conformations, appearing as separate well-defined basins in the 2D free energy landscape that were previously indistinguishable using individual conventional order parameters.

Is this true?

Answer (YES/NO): YES